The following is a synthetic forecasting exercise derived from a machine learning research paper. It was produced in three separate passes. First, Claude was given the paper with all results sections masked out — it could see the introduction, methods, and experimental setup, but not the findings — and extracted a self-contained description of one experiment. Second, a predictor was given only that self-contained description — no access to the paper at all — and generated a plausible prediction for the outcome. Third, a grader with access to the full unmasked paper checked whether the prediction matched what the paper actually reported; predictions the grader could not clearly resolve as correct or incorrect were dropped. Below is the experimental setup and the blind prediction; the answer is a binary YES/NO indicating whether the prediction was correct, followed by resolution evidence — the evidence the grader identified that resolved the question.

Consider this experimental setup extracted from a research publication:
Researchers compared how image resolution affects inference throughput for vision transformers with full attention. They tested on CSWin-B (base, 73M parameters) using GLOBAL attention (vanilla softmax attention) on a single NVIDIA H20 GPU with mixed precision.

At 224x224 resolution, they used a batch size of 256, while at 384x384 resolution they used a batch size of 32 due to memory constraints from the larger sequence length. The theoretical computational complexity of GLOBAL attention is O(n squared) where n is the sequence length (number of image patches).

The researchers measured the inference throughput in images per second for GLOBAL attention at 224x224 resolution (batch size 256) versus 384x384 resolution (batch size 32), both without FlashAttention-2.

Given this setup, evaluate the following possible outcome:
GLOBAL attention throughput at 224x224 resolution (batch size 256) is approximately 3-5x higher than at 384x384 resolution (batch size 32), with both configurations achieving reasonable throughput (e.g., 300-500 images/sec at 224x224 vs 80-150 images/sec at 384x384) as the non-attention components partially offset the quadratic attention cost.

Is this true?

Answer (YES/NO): NO